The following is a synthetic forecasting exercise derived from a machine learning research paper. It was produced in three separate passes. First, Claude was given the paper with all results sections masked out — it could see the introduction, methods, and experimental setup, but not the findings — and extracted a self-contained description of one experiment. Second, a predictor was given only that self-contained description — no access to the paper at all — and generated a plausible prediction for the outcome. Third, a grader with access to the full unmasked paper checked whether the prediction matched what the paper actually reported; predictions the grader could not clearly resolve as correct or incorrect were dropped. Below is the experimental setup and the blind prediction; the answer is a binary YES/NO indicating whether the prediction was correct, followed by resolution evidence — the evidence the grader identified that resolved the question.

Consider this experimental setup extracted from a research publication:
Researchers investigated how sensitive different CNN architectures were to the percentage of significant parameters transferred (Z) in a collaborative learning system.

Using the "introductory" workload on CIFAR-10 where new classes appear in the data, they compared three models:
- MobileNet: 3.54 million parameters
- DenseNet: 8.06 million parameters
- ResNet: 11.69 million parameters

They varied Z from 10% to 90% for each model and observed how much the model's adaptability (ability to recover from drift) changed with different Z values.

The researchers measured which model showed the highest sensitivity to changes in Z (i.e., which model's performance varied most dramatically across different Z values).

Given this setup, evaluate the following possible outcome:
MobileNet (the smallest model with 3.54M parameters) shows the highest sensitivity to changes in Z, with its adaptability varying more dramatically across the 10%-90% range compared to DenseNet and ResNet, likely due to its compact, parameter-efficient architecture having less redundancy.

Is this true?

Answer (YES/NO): YES